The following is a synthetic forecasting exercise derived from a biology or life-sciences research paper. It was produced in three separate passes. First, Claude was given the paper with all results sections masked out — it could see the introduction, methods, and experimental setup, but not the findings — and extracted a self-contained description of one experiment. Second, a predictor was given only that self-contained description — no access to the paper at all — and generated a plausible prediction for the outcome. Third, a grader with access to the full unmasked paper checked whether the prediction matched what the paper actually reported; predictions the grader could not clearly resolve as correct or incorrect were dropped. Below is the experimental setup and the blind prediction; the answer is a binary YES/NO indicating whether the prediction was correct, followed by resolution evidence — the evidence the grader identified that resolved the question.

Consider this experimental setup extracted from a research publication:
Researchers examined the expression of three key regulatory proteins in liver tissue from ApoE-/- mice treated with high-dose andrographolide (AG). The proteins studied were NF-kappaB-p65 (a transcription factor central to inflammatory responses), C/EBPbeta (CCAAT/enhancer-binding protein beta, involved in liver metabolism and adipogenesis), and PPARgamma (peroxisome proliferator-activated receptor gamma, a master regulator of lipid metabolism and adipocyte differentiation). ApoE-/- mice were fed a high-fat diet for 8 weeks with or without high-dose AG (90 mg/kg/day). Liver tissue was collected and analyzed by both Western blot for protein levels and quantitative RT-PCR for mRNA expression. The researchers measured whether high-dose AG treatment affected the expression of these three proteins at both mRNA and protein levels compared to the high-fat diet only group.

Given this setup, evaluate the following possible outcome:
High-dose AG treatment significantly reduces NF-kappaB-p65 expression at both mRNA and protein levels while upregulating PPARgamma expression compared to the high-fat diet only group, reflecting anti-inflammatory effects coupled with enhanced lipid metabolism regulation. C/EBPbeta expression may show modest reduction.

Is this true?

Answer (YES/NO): NO